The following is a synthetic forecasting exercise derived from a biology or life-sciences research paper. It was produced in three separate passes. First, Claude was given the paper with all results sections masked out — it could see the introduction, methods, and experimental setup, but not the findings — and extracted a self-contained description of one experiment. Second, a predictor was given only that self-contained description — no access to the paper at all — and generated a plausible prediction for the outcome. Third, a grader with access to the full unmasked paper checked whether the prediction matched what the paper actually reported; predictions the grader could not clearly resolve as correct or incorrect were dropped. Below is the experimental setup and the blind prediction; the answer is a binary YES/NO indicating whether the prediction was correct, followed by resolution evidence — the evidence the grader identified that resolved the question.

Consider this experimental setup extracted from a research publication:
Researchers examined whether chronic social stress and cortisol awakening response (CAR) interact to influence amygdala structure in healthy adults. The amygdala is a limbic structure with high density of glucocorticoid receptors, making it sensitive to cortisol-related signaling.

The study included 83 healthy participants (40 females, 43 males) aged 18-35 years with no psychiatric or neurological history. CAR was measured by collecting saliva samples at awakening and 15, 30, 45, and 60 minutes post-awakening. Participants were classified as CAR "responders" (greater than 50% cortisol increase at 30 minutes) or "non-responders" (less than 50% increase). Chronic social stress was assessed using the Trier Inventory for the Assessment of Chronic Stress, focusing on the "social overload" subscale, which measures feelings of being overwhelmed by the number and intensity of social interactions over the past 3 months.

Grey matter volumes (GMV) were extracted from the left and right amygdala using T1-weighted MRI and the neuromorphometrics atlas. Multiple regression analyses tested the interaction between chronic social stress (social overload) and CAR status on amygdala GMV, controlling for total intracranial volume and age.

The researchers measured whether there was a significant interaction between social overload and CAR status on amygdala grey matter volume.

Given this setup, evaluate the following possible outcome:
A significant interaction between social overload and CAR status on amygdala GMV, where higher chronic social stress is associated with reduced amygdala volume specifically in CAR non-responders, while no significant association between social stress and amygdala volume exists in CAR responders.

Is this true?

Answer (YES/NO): NO